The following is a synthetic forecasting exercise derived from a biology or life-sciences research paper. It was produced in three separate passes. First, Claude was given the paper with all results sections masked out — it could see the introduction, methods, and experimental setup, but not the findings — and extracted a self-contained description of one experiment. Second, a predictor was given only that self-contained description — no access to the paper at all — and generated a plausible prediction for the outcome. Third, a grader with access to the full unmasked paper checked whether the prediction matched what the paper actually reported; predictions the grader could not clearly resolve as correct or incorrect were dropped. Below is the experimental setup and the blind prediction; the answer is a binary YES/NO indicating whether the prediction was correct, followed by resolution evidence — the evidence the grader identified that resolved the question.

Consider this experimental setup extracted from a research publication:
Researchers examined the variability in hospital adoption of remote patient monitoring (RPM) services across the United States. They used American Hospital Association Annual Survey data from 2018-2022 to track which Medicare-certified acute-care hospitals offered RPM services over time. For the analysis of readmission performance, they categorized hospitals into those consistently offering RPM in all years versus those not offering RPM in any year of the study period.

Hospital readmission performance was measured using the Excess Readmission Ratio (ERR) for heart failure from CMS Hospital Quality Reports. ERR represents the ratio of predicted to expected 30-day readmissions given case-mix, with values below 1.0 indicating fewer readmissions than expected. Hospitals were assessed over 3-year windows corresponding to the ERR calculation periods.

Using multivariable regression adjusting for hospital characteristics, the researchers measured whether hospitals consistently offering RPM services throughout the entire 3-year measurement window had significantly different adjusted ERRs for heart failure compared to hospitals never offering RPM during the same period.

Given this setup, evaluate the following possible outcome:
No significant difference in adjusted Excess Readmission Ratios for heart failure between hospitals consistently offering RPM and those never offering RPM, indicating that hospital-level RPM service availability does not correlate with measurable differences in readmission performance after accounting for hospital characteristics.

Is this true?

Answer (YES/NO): NO